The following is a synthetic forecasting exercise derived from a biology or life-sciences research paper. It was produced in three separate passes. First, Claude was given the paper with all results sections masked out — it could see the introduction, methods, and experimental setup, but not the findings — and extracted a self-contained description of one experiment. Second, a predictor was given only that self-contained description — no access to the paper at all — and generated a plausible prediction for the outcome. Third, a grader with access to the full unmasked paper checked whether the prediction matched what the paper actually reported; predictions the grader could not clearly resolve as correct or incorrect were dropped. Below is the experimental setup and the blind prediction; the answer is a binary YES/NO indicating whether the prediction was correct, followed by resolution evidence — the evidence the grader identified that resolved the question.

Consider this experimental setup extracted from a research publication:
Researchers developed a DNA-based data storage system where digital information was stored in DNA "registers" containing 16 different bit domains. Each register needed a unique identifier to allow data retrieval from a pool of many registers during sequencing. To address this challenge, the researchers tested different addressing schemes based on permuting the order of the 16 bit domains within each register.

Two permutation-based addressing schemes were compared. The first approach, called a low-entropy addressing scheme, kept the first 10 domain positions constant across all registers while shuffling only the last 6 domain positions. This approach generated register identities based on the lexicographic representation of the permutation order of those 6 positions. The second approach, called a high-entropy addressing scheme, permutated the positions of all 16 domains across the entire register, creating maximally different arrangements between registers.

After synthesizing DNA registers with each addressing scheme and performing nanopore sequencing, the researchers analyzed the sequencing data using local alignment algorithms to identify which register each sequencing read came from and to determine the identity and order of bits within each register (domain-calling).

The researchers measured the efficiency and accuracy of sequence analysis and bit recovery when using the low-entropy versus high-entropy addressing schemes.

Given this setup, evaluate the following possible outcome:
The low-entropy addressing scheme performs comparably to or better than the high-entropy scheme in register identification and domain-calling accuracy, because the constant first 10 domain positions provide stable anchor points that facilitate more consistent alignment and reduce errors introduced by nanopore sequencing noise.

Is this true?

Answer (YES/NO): NO